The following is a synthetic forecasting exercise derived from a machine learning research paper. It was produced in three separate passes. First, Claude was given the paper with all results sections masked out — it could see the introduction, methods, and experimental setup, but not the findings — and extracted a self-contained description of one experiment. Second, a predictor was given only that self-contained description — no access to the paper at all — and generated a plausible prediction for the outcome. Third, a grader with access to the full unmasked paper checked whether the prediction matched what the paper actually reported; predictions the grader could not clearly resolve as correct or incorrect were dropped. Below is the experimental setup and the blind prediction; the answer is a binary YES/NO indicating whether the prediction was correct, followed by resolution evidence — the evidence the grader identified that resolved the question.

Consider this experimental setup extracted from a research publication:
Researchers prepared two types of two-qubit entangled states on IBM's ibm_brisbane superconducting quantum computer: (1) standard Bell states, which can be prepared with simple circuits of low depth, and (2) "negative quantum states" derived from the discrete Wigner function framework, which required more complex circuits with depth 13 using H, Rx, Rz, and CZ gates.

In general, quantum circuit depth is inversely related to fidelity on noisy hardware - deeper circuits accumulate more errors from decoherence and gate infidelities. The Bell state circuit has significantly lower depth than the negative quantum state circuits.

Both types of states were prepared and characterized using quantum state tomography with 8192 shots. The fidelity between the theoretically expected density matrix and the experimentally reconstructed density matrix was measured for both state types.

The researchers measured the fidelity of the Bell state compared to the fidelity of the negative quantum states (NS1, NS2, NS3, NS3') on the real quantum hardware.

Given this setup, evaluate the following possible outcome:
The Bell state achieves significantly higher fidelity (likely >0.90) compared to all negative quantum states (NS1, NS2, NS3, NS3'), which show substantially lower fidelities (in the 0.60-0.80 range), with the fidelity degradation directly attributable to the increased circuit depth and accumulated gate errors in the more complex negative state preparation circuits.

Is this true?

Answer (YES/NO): NO